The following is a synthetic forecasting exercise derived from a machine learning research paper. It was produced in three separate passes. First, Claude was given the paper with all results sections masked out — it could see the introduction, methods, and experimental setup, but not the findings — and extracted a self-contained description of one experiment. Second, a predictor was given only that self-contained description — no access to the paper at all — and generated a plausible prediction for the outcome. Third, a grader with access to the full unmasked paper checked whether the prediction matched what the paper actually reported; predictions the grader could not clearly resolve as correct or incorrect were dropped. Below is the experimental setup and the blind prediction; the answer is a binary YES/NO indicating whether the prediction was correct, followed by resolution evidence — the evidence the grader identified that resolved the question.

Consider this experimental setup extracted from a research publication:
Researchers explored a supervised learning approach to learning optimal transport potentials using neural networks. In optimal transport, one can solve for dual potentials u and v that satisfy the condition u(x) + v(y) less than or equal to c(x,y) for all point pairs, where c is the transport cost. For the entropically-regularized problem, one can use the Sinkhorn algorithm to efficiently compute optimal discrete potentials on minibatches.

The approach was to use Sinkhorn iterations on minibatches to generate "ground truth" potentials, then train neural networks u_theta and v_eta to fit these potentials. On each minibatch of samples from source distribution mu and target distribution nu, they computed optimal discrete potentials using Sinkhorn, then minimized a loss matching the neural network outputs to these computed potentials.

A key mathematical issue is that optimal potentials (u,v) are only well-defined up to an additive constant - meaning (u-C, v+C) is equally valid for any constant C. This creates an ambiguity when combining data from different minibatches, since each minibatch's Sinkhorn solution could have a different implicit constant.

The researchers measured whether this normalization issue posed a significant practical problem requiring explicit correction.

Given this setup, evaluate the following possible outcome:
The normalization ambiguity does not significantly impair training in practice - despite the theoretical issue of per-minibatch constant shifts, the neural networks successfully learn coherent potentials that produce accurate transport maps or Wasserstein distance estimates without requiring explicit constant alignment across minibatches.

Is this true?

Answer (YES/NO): NO